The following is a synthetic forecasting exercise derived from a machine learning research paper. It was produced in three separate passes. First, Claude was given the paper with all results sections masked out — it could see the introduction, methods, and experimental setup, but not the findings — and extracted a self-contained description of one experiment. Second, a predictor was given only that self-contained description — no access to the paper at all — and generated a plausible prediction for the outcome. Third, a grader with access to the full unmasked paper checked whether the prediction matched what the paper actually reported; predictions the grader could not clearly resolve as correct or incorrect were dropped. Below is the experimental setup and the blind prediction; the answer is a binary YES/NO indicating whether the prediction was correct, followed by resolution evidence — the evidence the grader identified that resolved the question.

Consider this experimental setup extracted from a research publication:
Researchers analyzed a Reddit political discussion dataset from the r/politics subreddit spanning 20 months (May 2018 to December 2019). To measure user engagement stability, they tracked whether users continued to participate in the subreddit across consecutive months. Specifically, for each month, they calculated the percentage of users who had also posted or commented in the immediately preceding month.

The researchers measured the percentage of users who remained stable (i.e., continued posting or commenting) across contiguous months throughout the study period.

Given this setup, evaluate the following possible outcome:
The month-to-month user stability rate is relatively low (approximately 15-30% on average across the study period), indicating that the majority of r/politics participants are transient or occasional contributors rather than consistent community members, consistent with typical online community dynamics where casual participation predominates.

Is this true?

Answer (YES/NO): NO